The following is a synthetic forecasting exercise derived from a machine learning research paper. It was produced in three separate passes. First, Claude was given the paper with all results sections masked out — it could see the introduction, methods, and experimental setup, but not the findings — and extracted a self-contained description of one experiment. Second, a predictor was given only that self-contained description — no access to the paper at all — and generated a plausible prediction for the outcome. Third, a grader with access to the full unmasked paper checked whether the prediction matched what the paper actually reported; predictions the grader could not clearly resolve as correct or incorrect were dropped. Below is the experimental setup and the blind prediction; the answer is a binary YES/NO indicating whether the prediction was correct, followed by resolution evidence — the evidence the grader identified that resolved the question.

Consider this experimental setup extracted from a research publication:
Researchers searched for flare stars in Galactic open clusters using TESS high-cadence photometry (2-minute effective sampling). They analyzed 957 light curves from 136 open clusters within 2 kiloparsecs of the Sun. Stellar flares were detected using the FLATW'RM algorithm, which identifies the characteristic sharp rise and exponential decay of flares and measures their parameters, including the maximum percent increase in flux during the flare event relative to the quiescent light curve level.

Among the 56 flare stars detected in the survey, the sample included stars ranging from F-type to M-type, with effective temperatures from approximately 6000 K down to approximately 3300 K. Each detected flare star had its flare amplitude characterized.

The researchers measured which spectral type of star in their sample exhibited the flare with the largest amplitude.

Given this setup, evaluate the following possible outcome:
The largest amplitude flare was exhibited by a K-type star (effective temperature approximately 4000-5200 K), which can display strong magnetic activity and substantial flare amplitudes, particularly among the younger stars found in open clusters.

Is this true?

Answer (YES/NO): NO